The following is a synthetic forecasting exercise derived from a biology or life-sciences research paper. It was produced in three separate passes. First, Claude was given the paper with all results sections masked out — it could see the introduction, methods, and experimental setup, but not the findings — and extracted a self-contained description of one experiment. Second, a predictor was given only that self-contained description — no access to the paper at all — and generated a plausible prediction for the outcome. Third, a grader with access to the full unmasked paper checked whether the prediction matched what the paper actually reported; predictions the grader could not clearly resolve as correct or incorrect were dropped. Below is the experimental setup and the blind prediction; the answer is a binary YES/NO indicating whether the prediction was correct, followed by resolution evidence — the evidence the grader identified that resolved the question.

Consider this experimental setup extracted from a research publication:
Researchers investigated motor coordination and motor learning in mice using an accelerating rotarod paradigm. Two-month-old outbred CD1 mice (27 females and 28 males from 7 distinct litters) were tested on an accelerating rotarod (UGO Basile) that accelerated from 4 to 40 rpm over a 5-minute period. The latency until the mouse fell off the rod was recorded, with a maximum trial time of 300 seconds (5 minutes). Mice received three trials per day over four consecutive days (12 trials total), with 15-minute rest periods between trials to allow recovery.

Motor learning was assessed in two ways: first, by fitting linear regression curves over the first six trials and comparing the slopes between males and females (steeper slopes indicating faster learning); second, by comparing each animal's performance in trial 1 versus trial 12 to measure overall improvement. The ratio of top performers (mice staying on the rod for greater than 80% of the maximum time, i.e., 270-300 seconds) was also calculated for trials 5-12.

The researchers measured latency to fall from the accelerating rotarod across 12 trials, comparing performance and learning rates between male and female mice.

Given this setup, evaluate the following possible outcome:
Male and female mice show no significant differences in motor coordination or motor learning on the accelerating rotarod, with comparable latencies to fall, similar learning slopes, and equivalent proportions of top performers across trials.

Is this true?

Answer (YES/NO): YES